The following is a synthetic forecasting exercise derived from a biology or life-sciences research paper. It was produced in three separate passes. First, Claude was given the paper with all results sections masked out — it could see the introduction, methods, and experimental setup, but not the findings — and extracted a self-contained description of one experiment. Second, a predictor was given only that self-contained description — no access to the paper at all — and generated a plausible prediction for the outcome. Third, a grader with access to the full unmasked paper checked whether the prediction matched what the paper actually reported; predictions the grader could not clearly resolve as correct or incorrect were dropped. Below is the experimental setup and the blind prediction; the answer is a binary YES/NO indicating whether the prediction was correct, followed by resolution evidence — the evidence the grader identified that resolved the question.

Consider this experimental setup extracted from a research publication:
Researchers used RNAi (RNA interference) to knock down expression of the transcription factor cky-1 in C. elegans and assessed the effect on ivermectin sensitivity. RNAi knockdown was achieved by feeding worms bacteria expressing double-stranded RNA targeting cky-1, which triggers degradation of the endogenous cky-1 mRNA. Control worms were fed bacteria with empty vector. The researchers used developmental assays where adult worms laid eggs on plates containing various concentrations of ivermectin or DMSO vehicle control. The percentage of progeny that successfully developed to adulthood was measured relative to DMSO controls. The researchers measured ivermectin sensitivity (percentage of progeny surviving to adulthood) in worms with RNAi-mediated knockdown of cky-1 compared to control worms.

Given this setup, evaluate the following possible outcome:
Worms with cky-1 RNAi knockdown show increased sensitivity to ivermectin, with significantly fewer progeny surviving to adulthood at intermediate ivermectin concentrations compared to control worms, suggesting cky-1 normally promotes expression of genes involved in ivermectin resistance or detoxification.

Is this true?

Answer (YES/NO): YES